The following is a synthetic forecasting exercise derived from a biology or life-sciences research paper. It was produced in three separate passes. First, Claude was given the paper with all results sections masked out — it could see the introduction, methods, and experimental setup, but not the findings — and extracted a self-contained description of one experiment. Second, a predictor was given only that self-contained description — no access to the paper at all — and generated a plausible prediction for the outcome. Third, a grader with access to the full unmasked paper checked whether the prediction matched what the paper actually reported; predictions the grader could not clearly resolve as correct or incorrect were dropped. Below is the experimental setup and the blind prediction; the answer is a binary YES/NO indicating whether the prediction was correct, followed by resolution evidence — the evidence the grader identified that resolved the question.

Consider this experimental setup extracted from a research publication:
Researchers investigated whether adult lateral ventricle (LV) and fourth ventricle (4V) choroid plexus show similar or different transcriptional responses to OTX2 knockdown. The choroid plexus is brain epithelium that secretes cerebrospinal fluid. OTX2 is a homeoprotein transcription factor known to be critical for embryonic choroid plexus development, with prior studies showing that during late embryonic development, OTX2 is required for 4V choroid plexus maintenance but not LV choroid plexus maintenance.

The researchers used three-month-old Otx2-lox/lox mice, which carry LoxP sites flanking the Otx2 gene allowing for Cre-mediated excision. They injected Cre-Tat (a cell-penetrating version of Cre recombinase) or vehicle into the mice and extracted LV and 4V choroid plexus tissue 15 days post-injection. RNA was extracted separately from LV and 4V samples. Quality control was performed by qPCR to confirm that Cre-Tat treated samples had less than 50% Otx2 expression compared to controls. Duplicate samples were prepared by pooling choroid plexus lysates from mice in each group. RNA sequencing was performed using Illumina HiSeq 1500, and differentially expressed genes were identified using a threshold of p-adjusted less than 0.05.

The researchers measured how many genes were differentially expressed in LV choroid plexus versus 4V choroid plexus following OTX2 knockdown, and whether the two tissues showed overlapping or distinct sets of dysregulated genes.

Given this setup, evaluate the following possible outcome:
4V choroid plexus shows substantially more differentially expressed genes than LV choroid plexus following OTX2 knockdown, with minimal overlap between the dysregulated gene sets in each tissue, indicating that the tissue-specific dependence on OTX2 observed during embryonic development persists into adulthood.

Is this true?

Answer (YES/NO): NO